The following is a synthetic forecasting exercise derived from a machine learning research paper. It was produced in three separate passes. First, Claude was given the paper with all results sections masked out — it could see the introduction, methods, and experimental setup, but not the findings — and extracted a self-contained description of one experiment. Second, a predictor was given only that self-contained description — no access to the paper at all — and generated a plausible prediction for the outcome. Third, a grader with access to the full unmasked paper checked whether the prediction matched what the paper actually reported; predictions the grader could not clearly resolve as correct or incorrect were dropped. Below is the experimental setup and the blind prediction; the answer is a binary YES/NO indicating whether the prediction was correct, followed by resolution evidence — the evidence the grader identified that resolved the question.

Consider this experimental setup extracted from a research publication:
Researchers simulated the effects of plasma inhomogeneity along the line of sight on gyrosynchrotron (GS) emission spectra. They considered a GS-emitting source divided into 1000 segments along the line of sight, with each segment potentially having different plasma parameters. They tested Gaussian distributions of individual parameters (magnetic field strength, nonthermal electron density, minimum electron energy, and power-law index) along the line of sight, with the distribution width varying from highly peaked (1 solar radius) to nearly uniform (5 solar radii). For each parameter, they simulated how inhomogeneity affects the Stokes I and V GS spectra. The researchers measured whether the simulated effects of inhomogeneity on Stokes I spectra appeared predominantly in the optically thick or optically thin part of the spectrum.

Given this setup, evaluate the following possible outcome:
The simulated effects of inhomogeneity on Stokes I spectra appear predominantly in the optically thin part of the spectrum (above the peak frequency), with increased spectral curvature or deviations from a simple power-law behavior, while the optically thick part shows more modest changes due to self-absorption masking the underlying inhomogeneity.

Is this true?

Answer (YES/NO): YES